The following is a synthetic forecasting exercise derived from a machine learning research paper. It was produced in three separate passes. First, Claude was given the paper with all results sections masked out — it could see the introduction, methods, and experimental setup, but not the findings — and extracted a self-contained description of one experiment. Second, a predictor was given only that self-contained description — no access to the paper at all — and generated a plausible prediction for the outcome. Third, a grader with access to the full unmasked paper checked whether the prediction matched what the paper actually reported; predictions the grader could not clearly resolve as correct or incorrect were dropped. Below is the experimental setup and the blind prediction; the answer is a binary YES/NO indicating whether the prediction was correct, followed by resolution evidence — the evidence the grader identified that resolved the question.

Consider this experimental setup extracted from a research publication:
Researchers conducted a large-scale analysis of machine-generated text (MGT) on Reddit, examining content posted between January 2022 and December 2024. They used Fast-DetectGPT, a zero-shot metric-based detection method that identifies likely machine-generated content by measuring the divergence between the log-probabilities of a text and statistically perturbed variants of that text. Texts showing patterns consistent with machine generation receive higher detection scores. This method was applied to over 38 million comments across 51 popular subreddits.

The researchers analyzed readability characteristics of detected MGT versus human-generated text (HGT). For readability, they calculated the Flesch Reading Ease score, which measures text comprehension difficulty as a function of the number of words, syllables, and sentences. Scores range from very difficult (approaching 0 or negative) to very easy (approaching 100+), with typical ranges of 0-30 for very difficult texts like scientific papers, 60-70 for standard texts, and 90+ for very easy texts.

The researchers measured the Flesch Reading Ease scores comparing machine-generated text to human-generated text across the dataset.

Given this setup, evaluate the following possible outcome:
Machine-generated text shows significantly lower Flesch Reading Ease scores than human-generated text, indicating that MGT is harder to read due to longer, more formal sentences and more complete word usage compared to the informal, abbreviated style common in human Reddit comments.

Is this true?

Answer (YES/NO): YES